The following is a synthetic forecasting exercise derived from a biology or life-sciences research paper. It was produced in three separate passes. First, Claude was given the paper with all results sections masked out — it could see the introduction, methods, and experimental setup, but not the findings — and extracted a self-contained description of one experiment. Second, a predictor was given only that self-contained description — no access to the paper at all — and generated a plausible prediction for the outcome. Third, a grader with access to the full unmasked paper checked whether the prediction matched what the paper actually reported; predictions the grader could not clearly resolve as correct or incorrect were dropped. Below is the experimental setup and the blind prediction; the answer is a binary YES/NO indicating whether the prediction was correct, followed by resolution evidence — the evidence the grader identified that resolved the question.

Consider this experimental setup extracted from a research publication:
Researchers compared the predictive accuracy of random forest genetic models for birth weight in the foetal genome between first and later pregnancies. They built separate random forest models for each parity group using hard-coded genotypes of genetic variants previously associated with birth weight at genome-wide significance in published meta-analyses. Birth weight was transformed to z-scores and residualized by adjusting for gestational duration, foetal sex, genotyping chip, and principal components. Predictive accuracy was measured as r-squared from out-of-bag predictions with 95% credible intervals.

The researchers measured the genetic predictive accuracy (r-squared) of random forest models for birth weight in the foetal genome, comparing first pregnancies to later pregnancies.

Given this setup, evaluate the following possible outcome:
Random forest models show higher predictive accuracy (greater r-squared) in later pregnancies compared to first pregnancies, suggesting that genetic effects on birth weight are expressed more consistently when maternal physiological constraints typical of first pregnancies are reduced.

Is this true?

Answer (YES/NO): NO